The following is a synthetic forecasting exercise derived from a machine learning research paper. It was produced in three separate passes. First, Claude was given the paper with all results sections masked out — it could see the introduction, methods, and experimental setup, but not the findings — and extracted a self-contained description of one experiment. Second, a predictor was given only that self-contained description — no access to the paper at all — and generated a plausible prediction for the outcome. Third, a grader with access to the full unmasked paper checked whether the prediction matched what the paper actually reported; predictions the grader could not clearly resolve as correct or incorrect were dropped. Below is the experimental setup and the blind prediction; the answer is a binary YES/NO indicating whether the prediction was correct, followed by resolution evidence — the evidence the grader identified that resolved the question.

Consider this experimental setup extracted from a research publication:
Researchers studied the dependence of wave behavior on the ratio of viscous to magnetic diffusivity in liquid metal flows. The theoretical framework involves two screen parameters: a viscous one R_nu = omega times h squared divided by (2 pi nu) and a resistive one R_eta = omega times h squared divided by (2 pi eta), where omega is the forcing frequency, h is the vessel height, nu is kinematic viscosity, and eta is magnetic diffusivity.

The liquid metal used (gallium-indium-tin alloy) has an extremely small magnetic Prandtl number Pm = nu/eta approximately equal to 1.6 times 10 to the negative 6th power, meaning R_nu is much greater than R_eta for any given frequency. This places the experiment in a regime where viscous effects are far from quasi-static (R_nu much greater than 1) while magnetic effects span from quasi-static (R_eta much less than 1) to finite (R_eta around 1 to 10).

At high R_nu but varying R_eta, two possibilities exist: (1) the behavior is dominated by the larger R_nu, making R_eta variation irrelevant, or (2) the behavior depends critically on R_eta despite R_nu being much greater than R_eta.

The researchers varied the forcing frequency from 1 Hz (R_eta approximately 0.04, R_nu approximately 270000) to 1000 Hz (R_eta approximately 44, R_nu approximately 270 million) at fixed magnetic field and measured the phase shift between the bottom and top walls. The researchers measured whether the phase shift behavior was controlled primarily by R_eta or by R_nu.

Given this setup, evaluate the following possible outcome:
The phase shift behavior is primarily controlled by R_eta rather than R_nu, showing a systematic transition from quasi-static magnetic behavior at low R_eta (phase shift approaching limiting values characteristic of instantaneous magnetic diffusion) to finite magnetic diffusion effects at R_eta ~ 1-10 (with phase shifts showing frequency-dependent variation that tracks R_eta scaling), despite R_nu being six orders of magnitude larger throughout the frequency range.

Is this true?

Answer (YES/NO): YES